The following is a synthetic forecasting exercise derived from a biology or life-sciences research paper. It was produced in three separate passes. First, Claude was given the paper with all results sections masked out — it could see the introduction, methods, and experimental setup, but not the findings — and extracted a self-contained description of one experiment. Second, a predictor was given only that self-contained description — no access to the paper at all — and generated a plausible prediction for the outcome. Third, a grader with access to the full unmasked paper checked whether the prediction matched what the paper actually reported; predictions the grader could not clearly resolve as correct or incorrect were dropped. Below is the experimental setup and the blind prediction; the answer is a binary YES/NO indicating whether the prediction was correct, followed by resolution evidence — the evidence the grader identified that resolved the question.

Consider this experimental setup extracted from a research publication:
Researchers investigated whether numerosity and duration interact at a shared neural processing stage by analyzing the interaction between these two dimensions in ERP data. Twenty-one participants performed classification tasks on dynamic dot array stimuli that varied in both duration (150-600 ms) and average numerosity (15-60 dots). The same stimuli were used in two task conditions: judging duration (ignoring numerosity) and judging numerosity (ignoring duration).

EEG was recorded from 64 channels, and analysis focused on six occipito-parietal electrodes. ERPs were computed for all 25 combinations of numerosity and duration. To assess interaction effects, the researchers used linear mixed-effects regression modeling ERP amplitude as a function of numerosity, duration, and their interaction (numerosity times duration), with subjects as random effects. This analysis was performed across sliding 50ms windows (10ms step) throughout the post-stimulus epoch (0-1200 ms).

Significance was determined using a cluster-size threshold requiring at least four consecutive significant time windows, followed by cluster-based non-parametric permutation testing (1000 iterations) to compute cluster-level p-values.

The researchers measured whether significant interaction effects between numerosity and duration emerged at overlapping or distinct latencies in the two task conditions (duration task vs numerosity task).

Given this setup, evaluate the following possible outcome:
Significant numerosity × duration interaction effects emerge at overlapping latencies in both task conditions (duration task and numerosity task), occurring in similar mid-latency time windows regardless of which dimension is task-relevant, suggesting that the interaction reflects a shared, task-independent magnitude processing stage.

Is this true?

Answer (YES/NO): YES